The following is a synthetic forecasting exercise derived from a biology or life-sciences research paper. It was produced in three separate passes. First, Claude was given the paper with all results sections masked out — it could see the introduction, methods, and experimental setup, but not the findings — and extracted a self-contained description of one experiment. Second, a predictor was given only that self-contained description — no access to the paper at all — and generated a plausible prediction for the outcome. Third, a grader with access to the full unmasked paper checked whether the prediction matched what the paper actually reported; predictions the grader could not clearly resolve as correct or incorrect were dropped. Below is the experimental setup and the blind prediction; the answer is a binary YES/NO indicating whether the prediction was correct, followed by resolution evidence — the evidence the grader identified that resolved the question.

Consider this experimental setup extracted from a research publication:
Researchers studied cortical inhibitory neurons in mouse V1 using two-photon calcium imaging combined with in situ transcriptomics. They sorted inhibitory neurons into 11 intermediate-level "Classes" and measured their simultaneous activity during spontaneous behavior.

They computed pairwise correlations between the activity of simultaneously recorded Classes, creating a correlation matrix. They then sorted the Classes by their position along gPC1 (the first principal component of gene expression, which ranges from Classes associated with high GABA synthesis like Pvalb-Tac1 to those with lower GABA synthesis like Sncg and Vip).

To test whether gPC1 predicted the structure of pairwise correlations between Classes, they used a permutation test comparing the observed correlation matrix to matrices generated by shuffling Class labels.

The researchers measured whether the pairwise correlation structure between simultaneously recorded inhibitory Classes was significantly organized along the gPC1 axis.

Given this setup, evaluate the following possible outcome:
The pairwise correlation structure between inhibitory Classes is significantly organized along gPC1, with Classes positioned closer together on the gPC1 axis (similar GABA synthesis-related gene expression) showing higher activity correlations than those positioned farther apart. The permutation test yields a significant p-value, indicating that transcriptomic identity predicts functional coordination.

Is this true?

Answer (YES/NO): YES